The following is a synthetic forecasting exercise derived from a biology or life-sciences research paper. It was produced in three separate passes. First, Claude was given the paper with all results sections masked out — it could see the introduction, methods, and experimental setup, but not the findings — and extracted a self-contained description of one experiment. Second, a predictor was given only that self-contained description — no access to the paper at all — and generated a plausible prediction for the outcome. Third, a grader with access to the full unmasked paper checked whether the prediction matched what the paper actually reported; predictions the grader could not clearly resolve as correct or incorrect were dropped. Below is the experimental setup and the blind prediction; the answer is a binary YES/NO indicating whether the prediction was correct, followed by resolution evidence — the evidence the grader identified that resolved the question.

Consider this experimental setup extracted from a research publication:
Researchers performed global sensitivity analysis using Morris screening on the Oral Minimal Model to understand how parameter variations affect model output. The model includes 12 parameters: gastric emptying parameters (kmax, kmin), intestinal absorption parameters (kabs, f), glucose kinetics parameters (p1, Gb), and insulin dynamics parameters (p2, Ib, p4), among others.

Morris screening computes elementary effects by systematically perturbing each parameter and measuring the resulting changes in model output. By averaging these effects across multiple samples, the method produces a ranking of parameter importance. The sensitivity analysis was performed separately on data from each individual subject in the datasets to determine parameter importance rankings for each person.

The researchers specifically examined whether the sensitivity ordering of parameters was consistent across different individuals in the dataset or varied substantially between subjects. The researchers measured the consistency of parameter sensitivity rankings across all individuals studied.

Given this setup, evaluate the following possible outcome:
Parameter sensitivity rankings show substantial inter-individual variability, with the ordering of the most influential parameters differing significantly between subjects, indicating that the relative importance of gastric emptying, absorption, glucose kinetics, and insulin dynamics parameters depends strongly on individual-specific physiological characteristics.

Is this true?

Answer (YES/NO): NO